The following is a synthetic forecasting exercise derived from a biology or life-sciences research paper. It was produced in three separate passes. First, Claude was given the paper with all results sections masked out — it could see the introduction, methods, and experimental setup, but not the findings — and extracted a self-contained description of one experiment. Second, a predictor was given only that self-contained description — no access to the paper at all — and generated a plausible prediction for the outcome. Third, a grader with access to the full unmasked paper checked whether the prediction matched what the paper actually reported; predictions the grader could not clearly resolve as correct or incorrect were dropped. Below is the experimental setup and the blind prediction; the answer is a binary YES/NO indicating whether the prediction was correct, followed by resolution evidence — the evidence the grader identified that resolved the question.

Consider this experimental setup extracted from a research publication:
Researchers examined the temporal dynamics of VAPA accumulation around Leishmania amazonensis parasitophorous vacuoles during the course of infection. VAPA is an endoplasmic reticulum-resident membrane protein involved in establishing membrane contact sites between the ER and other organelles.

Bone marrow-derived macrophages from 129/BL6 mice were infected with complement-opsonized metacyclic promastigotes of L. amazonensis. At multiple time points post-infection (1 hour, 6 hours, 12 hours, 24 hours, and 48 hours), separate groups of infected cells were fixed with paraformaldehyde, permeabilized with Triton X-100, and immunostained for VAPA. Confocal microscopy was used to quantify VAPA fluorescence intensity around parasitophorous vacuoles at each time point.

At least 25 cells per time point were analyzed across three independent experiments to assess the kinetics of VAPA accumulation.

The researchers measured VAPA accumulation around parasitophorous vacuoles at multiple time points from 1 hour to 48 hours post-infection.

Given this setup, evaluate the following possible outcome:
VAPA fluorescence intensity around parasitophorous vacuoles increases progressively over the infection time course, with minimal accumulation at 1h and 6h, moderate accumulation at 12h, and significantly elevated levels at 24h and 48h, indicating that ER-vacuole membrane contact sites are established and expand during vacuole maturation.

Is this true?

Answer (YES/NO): NO